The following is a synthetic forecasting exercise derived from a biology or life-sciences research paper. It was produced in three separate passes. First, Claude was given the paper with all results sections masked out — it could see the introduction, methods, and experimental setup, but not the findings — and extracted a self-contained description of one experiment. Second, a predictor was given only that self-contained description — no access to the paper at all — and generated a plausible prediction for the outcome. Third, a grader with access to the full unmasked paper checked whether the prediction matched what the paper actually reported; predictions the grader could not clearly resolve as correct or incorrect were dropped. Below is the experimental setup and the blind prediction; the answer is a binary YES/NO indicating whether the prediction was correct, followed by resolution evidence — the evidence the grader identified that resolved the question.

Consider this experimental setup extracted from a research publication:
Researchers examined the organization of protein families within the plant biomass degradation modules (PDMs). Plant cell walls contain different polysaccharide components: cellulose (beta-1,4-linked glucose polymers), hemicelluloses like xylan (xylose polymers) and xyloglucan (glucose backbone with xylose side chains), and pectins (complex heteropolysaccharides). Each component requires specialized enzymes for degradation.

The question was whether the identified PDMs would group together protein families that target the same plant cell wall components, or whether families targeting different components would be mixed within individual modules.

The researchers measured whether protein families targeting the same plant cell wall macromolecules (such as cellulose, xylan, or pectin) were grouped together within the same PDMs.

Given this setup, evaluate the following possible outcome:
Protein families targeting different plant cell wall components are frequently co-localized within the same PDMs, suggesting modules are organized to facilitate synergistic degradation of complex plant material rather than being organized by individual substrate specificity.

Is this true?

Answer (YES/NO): NO